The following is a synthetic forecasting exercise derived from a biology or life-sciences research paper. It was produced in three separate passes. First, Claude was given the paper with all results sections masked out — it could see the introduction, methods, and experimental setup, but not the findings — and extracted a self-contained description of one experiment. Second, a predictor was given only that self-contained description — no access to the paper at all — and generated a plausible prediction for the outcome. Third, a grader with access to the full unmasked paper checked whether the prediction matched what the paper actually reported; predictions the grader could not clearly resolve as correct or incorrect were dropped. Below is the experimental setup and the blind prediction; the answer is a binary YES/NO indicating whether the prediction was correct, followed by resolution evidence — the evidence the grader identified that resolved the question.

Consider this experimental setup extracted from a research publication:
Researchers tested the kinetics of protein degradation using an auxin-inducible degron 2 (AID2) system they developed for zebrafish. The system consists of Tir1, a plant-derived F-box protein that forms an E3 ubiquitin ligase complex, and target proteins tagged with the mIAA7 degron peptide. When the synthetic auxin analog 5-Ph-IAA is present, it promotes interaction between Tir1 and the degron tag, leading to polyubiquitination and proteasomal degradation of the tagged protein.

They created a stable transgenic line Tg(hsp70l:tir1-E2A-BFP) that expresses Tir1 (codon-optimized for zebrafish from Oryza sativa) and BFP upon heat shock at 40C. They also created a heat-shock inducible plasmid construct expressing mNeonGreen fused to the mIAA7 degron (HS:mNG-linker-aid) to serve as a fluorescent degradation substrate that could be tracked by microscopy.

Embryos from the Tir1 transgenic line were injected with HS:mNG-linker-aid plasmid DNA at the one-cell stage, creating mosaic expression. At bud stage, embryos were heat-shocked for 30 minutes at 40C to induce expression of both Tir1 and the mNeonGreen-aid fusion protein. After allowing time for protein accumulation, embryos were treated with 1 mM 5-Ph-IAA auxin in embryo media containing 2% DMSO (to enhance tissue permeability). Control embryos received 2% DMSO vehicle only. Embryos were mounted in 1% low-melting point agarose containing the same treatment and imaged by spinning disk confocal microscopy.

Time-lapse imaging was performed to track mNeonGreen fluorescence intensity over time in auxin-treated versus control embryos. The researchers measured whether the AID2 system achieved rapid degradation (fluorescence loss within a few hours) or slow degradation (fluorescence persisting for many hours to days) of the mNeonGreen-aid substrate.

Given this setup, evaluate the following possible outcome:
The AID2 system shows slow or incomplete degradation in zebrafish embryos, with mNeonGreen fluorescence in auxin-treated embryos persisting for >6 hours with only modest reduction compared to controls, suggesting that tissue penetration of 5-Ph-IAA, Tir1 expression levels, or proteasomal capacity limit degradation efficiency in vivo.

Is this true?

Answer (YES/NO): NO